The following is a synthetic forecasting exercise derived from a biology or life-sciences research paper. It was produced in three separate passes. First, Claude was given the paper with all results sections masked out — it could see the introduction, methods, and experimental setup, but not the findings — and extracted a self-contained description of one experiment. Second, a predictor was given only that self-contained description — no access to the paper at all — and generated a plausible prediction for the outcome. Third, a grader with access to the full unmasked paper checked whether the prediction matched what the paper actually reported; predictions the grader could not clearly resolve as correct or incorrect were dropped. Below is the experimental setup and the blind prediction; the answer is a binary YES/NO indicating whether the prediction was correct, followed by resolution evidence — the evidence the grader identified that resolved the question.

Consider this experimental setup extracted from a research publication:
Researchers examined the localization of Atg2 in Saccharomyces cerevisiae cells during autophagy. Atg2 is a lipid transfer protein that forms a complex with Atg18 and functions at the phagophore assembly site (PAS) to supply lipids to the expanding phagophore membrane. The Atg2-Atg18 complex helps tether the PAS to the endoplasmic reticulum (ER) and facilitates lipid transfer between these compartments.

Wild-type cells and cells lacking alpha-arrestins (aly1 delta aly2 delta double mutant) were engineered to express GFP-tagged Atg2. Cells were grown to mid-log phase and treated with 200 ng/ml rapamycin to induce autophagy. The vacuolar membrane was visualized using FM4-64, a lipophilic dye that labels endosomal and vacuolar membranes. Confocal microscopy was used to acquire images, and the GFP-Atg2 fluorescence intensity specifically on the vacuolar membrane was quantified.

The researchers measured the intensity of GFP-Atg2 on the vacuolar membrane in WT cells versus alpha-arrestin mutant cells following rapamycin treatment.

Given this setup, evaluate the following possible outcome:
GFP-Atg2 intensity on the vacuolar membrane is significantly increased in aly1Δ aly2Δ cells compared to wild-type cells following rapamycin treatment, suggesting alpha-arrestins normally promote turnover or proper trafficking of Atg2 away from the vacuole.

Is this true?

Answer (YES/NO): NO